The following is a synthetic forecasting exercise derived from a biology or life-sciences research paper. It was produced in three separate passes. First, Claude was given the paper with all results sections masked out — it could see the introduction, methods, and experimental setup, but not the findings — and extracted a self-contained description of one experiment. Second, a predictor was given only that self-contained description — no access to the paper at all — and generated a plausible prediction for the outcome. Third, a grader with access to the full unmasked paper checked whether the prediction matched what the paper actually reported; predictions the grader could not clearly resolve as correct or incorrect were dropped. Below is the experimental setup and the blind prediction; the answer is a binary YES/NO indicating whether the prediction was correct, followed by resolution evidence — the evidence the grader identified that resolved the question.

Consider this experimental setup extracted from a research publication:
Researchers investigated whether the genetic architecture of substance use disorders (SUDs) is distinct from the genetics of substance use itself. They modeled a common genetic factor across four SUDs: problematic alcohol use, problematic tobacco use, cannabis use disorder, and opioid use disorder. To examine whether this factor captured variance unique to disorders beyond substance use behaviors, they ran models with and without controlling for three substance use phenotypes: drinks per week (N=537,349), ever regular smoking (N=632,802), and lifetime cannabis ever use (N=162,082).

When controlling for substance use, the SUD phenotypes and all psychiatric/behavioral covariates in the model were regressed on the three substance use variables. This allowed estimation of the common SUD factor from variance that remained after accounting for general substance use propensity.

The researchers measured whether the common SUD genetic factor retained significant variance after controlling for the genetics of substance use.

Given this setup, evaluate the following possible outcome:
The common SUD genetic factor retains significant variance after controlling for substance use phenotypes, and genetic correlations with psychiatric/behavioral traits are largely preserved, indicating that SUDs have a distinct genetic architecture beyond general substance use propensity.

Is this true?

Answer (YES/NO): NO